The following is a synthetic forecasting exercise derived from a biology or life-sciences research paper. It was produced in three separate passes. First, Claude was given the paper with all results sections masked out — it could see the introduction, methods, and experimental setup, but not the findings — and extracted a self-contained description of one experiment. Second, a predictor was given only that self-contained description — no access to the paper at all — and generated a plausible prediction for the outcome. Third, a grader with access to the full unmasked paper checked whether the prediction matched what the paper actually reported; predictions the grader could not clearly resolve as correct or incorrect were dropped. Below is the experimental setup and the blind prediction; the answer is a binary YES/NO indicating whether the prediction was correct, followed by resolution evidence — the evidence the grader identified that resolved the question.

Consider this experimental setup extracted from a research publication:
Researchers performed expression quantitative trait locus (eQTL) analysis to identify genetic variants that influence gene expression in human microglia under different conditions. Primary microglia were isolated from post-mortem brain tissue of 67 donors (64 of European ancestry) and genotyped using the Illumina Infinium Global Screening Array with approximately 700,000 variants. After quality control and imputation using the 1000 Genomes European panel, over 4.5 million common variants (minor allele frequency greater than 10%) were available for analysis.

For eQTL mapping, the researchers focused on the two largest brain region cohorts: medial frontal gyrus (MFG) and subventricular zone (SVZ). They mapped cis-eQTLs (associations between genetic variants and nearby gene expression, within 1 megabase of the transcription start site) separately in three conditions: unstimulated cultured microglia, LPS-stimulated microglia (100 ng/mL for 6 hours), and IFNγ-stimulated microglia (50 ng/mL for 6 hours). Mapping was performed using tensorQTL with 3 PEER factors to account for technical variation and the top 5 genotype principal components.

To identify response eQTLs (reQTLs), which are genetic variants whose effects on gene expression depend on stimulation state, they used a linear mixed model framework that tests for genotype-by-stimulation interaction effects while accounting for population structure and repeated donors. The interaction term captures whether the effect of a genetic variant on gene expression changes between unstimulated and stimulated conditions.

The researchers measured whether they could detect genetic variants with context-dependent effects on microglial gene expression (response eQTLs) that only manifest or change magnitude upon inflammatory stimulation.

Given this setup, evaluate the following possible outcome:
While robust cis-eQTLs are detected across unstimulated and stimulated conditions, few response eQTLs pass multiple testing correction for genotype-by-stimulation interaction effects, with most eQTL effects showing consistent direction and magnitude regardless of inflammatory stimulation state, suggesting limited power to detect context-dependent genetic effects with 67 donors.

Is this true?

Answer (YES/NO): NO